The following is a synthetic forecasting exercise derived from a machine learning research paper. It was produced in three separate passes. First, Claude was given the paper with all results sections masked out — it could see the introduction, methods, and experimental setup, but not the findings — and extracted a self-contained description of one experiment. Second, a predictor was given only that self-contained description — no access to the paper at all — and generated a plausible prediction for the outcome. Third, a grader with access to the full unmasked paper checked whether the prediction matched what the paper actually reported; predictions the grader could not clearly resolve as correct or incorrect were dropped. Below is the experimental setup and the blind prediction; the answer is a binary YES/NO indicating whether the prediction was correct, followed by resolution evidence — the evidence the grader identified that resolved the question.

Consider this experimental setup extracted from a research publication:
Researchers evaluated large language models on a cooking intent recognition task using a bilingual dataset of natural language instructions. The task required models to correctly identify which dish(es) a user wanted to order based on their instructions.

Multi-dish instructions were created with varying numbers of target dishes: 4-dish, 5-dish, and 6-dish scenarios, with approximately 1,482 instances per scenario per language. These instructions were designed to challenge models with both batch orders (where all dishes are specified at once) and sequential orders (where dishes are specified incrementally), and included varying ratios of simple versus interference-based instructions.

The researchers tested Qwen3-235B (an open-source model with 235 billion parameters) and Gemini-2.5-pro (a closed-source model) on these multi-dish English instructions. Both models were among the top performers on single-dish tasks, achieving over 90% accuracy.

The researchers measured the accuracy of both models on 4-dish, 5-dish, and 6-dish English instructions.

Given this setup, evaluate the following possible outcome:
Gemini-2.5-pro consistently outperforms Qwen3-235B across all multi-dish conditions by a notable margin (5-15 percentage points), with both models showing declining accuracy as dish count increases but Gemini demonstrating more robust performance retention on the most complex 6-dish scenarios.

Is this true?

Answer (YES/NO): NO